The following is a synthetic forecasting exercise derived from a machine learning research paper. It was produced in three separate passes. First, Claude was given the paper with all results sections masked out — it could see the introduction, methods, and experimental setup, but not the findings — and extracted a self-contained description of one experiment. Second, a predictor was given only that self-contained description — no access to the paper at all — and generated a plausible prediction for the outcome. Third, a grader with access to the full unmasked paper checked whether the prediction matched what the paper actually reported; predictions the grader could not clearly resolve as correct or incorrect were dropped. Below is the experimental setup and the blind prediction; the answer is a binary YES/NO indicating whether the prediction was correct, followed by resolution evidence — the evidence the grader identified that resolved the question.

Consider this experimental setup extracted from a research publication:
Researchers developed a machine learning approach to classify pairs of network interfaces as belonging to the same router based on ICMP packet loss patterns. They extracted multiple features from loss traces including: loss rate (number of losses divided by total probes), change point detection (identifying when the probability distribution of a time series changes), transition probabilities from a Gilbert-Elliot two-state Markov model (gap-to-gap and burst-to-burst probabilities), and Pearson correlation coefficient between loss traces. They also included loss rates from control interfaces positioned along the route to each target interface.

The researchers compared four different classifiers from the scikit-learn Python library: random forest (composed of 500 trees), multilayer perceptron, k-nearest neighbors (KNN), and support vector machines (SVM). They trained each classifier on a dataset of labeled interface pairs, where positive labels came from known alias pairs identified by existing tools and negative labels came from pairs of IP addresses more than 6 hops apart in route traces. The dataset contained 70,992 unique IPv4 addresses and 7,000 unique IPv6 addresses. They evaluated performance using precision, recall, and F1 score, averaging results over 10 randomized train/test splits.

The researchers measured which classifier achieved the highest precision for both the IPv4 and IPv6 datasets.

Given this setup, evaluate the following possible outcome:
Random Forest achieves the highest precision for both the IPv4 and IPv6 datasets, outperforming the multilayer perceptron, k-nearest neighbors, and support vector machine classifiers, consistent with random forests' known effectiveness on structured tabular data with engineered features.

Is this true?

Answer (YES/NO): NO